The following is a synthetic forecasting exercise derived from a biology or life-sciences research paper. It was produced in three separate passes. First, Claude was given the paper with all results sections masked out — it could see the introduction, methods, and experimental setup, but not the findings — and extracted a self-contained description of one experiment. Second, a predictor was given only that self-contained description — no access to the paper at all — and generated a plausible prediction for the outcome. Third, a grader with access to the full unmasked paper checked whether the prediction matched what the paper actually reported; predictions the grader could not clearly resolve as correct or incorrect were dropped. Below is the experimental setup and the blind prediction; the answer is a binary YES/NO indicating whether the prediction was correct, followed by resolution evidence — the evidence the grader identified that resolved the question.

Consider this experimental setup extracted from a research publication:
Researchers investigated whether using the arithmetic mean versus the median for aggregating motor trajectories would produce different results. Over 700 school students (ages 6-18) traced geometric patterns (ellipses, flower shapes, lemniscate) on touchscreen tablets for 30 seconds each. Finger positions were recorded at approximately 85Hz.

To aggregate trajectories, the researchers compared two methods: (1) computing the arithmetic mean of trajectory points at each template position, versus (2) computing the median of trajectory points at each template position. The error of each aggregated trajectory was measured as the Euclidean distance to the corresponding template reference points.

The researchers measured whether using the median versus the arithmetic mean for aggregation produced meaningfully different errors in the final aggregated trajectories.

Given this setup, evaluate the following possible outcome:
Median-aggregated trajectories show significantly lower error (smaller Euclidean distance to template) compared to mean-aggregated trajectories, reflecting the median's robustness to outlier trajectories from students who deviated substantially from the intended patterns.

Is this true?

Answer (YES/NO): NO